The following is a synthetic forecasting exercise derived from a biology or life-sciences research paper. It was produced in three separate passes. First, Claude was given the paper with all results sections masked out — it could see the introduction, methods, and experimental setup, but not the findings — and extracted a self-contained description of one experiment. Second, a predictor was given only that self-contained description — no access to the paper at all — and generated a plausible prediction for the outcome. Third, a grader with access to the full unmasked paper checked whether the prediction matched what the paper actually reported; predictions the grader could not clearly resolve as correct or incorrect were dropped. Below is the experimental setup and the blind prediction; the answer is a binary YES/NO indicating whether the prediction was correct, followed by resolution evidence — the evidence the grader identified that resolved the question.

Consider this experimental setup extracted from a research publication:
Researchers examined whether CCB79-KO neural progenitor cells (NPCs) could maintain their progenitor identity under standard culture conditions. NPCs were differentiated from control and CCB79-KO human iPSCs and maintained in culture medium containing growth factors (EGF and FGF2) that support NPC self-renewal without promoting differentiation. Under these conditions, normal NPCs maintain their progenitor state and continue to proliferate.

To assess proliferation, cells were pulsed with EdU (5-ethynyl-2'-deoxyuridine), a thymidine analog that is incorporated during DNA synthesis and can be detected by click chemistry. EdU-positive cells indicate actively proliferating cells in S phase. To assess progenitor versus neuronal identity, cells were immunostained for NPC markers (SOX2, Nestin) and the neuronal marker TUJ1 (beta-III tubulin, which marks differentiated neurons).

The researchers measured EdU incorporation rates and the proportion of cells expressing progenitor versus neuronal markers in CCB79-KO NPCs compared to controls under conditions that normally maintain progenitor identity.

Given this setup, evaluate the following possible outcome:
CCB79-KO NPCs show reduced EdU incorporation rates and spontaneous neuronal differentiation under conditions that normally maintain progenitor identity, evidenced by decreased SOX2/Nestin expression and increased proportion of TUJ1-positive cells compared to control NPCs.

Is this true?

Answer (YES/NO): NO